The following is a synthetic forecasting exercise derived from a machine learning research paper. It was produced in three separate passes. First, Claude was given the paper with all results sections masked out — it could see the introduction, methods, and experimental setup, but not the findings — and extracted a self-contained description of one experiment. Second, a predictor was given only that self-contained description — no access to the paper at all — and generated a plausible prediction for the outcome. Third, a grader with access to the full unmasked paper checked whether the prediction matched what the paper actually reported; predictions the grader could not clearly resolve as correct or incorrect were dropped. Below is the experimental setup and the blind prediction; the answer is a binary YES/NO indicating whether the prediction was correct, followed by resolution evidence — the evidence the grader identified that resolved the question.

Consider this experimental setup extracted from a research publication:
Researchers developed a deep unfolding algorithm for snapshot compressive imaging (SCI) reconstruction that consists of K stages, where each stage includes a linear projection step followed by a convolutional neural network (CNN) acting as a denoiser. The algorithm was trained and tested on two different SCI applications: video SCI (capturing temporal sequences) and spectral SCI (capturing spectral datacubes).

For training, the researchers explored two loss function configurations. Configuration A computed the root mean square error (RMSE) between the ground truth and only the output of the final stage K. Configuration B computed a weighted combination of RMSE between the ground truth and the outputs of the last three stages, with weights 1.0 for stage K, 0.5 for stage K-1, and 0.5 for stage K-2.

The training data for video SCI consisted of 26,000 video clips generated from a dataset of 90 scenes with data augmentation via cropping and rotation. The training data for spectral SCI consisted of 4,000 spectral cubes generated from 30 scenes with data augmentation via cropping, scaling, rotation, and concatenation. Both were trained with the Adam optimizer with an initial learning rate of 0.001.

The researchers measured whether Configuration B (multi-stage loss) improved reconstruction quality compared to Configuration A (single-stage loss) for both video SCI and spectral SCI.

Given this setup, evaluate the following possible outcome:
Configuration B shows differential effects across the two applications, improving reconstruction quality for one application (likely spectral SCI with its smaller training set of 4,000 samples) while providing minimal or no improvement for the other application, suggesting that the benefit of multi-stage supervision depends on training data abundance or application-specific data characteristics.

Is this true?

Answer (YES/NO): NO